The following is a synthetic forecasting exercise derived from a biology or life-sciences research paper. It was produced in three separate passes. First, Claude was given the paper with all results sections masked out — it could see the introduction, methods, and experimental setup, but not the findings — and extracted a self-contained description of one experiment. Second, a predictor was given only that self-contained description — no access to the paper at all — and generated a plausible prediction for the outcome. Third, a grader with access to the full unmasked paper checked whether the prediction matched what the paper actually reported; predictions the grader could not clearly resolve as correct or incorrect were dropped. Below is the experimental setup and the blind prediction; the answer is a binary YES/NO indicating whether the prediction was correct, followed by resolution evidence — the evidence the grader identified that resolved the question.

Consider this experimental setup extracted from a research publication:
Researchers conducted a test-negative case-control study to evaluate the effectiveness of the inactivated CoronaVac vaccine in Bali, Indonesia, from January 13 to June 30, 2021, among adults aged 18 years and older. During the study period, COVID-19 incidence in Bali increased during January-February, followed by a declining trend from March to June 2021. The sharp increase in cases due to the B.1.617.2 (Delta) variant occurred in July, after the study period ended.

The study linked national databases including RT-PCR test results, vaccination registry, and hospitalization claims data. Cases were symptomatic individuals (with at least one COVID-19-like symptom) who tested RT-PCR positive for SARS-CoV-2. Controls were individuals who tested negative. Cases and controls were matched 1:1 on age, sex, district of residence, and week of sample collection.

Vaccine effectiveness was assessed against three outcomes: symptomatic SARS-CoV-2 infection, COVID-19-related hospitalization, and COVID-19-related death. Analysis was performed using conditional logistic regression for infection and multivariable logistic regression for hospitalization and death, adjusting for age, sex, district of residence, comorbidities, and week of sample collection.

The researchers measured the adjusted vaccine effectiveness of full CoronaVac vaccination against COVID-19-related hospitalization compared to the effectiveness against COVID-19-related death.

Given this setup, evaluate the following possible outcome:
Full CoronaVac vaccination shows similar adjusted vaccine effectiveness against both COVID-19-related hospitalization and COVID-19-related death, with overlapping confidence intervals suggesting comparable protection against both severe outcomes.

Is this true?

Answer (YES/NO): NO